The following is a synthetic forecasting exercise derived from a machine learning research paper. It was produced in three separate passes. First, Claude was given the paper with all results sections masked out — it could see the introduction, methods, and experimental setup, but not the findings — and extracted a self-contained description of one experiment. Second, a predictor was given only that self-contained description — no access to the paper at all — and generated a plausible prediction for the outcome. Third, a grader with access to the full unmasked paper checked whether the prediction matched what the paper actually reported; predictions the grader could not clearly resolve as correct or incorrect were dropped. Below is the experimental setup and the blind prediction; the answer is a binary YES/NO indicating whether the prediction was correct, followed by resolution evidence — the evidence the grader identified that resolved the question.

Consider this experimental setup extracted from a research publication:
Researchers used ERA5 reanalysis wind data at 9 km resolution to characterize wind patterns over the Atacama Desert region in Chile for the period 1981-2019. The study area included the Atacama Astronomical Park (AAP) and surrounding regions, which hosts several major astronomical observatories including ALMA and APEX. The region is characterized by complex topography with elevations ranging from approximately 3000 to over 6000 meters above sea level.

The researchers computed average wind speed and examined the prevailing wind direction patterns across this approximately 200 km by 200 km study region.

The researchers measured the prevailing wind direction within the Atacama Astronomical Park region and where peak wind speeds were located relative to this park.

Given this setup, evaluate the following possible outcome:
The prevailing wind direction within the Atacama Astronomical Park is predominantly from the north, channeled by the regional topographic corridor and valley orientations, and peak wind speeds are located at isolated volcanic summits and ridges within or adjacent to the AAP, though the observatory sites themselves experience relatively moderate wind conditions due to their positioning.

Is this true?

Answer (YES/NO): NO